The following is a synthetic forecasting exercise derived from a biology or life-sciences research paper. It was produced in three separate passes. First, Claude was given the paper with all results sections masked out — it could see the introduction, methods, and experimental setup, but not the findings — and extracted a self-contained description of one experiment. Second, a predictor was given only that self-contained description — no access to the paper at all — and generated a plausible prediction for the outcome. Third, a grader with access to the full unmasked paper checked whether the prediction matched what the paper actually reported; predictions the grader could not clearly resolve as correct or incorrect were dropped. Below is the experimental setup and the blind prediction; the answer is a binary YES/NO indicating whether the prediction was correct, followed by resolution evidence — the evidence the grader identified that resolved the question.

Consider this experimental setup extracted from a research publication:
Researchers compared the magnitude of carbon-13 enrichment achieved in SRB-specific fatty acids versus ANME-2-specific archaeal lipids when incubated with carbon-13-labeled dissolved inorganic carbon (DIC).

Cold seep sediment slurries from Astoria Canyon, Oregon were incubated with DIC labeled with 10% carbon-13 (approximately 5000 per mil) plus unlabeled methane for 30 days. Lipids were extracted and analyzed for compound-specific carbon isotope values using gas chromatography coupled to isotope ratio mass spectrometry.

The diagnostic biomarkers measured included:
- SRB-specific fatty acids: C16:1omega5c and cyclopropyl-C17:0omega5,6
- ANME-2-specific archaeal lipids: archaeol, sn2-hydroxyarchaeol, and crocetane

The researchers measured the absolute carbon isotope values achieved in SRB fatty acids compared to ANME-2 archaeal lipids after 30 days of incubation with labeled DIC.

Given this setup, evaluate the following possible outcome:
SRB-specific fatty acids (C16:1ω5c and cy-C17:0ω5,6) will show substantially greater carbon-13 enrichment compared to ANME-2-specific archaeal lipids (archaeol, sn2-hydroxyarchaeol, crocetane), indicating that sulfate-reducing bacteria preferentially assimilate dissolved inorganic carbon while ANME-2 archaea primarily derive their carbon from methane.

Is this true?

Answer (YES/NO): NO